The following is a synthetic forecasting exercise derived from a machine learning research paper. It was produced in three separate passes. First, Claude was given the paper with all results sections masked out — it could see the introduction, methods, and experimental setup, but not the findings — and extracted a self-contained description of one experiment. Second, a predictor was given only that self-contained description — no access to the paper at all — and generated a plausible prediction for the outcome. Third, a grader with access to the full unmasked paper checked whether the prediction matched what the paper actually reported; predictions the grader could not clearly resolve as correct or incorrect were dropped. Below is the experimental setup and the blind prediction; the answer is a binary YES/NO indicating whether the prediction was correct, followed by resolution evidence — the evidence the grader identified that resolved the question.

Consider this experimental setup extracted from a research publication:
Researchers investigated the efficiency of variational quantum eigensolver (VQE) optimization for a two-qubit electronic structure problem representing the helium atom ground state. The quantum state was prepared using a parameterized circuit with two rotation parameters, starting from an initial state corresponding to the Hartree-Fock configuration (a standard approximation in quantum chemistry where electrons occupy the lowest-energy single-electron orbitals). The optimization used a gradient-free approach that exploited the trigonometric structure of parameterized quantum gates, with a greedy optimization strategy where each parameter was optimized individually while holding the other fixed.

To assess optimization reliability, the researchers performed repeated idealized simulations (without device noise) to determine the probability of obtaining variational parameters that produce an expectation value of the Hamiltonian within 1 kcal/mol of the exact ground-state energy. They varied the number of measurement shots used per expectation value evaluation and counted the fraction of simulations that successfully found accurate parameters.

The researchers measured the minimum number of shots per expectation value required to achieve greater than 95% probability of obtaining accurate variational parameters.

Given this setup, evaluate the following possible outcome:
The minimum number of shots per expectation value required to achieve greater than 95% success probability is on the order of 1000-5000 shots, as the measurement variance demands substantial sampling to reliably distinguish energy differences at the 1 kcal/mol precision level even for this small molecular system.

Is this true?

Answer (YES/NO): YES